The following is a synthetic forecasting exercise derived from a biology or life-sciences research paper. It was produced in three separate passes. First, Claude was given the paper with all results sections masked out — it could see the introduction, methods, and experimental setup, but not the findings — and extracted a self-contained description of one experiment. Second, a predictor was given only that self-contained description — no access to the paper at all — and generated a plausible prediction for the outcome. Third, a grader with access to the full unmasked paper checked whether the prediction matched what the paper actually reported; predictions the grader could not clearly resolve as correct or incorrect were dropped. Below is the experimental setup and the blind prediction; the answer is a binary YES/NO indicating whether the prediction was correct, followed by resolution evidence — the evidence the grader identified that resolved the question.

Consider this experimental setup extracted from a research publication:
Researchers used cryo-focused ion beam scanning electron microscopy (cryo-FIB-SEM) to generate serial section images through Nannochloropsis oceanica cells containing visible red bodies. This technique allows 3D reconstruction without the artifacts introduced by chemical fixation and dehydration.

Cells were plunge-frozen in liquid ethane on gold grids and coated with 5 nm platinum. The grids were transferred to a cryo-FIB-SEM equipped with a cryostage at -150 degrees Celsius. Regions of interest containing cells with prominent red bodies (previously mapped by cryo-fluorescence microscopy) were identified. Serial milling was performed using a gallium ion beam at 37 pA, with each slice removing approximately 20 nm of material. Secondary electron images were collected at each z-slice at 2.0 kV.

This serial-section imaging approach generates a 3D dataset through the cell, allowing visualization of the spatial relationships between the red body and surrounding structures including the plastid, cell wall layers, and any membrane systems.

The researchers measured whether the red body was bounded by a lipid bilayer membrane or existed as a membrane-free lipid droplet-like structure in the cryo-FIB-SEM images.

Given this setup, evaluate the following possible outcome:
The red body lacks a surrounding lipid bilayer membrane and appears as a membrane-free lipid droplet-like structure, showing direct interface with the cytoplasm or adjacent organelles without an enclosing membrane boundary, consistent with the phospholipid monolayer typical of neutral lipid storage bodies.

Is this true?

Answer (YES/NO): NO